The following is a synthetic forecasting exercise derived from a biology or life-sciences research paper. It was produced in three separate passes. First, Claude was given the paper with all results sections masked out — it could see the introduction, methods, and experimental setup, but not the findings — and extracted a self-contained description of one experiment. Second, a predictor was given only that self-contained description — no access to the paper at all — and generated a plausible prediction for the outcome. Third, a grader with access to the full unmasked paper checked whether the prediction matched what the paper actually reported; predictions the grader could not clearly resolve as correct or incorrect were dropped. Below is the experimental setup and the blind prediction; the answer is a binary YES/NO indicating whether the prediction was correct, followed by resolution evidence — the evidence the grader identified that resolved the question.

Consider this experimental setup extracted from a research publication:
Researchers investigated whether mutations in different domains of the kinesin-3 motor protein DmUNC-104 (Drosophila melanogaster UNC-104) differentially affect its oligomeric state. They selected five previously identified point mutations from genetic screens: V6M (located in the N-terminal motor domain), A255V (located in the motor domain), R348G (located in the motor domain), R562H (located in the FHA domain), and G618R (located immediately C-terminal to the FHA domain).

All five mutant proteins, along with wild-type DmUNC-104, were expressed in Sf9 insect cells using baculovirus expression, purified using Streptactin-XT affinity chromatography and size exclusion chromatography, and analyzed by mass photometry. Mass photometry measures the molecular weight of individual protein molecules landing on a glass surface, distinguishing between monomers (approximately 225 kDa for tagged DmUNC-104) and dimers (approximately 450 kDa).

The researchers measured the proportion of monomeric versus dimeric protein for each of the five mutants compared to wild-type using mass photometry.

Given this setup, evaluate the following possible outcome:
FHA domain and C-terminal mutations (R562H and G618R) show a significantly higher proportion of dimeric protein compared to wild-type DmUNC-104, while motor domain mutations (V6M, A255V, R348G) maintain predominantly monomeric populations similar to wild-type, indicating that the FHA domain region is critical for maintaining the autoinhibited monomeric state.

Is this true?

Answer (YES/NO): NO